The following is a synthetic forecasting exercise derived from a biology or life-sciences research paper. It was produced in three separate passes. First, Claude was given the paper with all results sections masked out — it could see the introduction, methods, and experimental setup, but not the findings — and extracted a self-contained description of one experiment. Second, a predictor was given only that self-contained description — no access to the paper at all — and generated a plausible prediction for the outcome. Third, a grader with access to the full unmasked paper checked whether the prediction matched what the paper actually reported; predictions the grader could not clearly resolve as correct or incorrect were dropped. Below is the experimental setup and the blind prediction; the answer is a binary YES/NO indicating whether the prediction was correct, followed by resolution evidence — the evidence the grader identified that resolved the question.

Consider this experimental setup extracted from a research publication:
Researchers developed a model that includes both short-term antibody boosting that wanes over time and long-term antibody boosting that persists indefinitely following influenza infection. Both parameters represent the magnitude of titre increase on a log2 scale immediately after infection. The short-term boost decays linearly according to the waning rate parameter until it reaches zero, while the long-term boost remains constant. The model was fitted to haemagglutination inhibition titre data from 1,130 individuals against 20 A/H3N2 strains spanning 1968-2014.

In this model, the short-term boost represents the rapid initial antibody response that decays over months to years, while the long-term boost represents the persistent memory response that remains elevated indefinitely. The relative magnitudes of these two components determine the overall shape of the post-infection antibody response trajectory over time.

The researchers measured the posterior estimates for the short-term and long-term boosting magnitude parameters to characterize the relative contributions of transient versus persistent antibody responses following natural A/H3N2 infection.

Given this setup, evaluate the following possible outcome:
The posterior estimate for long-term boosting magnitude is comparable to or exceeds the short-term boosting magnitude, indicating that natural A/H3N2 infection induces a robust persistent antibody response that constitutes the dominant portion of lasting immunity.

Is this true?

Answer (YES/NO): NO